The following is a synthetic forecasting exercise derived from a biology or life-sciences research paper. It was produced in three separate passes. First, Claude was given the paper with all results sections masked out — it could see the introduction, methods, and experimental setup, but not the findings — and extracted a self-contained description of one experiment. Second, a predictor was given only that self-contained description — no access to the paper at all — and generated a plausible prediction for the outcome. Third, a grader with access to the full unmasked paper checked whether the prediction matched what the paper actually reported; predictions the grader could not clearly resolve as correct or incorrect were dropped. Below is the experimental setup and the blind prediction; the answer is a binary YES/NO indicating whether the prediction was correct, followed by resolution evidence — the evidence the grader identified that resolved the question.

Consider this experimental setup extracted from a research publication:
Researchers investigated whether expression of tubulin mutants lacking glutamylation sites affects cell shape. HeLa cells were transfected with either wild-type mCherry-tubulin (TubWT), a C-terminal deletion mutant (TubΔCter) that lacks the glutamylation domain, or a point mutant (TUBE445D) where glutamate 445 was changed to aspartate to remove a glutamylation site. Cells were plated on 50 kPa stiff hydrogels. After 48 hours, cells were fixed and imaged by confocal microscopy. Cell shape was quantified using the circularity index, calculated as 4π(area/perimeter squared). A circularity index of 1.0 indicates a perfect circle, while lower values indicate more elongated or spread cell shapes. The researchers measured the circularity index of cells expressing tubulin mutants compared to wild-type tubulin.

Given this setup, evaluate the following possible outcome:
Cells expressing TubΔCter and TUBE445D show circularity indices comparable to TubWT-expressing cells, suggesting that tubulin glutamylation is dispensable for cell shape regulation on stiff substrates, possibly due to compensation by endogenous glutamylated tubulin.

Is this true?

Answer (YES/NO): NO